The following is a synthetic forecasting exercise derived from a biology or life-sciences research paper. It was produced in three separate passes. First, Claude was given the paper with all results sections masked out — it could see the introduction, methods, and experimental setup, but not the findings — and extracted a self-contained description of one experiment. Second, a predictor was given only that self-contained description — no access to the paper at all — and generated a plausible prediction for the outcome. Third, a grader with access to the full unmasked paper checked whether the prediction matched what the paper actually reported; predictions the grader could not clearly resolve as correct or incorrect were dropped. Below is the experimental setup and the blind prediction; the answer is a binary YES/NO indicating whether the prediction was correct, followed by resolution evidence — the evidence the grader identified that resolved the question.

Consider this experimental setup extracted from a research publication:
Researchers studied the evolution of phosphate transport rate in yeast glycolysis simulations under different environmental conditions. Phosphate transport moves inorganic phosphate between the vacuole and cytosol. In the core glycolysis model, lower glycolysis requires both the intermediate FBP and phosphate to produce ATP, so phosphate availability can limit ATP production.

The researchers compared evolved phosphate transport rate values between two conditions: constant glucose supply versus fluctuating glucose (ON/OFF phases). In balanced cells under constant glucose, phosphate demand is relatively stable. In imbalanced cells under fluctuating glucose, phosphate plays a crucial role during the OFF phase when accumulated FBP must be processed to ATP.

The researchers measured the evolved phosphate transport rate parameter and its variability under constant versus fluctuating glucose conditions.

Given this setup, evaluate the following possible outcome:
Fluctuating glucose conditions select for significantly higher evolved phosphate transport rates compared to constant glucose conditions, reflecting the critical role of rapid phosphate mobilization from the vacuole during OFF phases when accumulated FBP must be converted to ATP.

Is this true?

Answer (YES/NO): YES